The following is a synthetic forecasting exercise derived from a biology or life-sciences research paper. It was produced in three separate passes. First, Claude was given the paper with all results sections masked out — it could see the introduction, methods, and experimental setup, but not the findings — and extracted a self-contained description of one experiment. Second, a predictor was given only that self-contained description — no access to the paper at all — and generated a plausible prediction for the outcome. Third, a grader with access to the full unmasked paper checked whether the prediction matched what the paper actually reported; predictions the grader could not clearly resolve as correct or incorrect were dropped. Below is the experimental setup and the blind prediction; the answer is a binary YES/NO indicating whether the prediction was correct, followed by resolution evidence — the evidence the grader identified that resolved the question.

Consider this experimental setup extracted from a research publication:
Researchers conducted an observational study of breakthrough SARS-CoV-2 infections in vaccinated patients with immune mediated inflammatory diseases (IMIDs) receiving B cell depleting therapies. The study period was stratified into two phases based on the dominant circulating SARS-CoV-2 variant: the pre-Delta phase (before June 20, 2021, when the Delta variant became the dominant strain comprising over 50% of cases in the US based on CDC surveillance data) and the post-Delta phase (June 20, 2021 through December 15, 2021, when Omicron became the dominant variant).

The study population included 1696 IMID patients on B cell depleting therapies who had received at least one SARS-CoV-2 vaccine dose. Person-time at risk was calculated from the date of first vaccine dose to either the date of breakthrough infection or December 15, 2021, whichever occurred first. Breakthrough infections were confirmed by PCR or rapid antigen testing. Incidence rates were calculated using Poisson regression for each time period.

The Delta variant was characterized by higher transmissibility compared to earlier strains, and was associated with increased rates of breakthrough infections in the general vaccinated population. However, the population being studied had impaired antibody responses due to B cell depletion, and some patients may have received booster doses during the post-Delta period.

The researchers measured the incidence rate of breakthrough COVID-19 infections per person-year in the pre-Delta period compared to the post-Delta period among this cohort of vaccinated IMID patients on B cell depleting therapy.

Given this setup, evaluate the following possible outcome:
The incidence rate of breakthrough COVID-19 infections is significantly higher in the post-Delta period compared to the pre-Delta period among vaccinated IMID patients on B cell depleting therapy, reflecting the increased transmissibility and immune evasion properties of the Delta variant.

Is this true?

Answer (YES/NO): YES